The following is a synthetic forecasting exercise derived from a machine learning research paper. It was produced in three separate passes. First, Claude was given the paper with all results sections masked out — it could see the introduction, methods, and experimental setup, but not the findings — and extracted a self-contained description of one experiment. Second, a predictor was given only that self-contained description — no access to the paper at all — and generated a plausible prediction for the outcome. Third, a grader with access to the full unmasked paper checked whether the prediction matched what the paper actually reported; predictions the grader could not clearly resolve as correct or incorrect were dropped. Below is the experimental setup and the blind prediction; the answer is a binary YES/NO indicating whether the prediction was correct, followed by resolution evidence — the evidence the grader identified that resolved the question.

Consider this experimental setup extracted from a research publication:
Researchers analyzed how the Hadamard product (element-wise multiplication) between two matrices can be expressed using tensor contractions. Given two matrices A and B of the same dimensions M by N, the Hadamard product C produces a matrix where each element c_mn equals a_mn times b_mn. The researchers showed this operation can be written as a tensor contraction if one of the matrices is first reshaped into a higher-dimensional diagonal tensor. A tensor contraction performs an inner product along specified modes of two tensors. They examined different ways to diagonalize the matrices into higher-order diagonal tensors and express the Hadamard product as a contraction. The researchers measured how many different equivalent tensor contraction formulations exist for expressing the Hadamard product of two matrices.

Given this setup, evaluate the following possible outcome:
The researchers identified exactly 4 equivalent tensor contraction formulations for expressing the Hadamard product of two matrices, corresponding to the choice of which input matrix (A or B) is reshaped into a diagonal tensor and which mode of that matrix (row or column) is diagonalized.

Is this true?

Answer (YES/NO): NO